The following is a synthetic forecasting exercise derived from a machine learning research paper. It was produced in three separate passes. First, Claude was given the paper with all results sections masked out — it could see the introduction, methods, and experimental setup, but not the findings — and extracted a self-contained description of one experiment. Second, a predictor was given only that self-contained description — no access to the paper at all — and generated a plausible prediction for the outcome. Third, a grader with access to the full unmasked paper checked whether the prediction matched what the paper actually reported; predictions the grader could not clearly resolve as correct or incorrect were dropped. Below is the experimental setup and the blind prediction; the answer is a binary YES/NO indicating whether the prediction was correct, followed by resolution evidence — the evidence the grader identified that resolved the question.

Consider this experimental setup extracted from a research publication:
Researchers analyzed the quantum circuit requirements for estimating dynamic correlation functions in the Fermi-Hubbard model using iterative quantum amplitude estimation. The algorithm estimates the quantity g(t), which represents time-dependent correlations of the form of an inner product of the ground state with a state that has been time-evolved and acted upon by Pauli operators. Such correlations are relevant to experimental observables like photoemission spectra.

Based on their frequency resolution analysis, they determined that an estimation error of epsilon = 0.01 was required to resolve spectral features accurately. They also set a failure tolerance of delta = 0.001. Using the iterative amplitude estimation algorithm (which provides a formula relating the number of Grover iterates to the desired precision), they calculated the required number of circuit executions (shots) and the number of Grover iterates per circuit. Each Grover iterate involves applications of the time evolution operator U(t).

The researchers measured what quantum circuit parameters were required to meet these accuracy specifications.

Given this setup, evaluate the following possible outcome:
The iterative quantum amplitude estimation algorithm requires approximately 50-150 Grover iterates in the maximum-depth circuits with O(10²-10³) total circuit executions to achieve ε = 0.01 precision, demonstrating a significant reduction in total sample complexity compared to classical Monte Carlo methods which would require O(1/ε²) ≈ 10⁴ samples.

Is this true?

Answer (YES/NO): NO